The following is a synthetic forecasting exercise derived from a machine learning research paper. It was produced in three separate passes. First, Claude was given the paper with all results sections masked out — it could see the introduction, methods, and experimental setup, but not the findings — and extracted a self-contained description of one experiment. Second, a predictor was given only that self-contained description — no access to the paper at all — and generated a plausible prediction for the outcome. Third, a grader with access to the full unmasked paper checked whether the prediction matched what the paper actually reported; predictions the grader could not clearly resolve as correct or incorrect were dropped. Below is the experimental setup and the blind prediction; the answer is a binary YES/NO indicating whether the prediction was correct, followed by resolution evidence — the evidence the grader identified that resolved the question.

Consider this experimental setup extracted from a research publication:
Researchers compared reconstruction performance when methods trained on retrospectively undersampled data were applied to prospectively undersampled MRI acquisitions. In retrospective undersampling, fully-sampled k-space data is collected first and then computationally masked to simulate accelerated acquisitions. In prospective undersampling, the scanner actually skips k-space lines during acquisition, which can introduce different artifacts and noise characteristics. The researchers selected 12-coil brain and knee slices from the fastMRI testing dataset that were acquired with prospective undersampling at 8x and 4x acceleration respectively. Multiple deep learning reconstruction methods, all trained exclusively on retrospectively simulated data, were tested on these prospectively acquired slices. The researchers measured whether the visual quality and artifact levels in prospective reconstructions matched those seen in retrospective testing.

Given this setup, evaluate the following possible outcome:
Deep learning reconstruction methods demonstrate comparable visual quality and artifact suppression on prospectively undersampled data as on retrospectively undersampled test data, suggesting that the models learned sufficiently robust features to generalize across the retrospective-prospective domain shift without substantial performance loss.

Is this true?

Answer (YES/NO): YES